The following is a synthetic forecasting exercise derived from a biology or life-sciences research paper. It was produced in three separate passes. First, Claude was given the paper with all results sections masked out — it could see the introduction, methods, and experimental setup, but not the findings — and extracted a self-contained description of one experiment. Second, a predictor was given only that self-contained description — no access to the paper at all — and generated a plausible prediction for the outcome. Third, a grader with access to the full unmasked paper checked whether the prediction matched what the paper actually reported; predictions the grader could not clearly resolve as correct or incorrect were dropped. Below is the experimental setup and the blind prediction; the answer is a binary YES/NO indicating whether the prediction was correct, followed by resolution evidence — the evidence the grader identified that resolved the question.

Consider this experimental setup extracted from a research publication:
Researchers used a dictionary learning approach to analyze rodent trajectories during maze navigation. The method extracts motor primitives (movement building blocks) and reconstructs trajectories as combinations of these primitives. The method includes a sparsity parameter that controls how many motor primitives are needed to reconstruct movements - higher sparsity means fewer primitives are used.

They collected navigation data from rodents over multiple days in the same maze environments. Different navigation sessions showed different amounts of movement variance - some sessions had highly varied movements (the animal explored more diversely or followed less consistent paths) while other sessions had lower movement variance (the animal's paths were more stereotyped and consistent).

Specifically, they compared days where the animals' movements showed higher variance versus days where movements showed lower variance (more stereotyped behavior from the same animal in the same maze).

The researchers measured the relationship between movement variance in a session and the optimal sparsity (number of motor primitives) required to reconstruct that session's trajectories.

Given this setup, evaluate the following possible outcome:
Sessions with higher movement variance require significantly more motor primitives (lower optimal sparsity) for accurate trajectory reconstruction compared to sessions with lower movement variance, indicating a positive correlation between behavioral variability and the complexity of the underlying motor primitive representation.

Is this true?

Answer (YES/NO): YES